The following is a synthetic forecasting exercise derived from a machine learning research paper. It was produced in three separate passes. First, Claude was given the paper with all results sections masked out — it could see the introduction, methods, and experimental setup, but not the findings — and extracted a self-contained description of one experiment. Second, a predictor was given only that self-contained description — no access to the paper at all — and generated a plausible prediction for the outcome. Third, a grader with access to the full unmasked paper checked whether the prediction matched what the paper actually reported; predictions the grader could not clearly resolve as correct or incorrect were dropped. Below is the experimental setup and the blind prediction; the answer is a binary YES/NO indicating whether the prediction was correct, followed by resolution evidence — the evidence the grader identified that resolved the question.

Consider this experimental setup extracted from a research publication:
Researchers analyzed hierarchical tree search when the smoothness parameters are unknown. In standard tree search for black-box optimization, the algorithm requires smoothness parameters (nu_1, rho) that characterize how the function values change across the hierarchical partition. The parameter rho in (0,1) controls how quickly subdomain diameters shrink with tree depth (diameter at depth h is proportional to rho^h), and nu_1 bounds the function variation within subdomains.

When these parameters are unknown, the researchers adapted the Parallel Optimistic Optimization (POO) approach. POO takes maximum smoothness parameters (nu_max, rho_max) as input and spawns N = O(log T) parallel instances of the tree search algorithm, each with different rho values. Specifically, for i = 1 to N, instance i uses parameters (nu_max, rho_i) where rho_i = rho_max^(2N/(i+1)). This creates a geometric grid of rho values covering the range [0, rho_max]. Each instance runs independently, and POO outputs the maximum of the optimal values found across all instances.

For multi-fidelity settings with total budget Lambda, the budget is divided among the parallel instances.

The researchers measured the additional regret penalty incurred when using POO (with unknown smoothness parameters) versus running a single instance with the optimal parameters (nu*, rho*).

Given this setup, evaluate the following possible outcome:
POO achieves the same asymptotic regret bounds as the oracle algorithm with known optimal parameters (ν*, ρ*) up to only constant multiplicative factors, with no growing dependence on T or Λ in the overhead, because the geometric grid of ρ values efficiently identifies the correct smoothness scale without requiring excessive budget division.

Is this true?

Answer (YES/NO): NO